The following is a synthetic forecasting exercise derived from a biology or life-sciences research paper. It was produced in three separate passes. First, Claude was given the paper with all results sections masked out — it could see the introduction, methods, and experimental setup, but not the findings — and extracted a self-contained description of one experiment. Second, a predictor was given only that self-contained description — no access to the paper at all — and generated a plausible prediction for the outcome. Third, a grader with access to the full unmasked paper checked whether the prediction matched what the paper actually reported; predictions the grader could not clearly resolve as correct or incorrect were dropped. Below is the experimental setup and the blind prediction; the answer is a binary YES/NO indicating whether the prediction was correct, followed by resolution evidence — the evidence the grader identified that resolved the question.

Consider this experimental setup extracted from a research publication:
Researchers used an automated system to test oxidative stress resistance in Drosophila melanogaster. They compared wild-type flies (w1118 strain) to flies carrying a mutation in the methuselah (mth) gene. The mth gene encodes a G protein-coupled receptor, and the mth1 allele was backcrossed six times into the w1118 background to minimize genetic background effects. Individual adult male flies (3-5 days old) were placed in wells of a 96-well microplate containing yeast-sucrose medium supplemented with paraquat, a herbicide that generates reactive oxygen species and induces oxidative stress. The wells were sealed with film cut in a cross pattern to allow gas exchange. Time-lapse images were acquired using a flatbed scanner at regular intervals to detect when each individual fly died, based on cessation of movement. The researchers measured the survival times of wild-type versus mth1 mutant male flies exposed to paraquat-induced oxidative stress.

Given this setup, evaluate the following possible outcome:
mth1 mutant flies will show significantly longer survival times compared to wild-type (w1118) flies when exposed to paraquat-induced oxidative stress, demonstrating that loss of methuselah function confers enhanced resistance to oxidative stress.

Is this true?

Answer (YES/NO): YES